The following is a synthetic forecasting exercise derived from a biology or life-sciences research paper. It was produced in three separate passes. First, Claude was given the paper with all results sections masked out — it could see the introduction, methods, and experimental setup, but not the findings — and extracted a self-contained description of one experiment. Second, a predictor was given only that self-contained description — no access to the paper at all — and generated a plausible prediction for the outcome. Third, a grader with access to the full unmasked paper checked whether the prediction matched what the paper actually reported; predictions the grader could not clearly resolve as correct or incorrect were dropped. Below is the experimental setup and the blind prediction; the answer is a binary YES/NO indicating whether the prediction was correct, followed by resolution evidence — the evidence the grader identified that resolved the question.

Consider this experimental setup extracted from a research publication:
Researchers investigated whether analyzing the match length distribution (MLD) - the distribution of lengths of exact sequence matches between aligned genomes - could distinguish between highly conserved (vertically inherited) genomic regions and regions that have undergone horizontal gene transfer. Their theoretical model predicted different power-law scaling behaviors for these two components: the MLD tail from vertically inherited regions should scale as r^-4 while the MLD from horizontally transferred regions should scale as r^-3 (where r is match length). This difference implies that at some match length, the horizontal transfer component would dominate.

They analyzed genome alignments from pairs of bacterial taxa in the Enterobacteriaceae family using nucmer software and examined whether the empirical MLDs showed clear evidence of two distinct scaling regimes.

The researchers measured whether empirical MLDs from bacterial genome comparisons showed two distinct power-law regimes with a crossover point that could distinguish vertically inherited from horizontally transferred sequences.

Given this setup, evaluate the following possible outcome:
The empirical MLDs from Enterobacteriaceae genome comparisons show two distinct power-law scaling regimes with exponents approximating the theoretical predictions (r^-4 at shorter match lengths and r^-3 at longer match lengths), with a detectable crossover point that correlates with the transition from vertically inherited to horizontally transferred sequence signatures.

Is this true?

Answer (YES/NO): YES